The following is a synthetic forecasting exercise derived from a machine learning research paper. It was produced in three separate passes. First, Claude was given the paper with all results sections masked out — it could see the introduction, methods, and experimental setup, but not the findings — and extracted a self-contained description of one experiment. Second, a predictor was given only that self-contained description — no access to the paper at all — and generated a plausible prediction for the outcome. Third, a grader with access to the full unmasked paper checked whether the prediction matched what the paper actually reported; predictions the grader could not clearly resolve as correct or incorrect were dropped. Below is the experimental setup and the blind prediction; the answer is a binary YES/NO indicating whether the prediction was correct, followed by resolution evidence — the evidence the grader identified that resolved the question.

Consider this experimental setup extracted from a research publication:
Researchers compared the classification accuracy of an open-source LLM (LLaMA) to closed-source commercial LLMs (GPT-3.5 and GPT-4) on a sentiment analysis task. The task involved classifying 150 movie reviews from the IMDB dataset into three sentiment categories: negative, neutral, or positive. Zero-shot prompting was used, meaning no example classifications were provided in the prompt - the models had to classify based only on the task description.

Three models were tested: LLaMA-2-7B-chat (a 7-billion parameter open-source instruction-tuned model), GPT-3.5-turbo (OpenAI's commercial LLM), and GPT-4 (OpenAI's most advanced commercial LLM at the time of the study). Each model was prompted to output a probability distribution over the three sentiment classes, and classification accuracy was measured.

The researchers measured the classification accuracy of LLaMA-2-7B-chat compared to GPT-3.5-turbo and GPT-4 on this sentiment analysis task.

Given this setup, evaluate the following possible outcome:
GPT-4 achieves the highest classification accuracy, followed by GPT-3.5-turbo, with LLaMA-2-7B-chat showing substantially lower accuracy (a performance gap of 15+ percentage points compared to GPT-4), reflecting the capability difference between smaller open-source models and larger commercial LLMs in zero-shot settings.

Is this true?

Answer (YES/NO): NO